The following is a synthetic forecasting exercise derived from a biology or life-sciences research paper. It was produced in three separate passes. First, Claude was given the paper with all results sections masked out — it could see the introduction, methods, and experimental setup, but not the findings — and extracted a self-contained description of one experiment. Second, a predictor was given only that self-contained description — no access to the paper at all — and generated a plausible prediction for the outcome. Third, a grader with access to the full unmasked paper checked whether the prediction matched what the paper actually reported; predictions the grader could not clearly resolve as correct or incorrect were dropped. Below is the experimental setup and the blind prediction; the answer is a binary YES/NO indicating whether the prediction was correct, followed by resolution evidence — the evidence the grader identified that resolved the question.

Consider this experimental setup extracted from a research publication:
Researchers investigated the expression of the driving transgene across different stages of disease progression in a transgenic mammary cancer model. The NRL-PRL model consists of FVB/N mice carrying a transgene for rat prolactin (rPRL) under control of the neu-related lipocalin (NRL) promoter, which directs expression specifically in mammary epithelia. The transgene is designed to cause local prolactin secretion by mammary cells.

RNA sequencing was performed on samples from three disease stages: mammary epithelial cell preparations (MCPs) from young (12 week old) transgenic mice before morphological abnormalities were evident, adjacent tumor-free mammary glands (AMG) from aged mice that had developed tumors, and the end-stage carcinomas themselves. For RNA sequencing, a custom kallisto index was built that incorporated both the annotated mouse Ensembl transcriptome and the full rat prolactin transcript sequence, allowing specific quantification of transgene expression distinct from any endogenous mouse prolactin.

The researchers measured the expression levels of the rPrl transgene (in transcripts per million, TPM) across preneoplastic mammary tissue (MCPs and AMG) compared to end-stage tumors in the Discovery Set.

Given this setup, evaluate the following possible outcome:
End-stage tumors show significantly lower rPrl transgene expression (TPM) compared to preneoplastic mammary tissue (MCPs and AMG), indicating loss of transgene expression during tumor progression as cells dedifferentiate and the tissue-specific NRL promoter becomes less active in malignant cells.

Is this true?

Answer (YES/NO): NO